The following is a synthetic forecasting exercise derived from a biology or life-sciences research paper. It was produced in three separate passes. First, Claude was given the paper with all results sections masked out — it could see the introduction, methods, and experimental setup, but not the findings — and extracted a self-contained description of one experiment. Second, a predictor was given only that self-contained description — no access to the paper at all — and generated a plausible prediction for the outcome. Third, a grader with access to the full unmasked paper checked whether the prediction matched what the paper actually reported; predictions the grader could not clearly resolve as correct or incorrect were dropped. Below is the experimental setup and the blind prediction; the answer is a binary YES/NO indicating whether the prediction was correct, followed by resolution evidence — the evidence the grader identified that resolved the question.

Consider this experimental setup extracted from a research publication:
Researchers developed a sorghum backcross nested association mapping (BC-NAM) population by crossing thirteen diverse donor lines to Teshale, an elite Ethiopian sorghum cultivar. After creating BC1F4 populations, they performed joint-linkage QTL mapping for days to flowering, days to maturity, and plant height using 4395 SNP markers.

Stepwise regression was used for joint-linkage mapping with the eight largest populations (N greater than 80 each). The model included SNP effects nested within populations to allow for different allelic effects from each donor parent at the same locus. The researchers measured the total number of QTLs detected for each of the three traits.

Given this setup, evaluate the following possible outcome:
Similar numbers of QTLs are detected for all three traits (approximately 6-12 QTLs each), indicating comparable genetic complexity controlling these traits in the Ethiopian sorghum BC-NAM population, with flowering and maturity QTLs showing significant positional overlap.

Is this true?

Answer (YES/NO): NO